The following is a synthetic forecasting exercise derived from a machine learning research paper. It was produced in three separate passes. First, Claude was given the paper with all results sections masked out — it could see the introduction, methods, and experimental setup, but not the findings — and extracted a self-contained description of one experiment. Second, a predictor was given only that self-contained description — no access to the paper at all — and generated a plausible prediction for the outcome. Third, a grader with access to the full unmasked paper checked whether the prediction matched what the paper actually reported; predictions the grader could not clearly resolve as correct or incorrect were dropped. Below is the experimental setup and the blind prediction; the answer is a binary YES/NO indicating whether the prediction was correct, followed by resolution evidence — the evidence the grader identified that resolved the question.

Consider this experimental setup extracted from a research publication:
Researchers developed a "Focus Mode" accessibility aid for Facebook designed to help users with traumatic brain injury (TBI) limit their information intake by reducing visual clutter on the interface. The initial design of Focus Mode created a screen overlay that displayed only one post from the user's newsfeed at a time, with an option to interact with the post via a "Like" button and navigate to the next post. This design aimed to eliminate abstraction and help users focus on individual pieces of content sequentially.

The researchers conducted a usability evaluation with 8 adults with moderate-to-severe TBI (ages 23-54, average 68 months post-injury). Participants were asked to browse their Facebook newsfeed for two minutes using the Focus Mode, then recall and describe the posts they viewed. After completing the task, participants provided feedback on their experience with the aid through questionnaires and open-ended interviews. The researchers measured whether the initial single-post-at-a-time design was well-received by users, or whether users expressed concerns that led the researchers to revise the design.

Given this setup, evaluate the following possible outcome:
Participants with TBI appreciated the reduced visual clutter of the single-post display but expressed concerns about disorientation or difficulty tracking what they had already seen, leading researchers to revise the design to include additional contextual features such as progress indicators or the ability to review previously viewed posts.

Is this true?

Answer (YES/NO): NO